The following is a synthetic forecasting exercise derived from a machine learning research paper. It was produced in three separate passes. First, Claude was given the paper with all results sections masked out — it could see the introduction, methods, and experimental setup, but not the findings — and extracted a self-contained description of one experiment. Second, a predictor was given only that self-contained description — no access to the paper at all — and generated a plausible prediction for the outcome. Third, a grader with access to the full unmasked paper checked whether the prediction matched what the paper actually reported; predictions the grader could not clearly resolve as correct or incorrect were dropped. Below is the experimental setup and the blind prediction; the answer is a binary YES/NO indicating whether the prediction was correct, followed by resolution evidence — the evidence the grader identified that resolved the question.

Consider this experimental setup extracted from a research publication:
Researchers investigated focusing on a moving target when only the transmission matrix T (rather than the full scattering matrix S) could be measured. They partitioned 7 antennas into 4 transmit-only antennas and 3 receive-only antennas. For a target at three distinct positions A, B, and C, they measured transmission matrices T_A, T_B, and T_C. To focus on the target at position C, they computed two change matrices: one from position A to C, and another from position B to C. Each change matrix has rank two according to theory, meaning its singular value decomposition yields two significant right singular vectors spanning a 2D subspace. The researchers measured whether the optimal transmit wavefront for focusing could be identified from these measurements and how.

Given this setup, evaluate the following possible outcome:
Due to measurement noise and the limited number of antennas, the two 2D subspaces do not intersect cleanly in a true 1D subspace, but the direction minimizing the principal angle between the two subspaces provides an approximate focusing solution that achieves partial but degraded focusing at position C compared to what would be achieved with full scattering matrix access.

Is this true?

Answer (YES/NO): NO